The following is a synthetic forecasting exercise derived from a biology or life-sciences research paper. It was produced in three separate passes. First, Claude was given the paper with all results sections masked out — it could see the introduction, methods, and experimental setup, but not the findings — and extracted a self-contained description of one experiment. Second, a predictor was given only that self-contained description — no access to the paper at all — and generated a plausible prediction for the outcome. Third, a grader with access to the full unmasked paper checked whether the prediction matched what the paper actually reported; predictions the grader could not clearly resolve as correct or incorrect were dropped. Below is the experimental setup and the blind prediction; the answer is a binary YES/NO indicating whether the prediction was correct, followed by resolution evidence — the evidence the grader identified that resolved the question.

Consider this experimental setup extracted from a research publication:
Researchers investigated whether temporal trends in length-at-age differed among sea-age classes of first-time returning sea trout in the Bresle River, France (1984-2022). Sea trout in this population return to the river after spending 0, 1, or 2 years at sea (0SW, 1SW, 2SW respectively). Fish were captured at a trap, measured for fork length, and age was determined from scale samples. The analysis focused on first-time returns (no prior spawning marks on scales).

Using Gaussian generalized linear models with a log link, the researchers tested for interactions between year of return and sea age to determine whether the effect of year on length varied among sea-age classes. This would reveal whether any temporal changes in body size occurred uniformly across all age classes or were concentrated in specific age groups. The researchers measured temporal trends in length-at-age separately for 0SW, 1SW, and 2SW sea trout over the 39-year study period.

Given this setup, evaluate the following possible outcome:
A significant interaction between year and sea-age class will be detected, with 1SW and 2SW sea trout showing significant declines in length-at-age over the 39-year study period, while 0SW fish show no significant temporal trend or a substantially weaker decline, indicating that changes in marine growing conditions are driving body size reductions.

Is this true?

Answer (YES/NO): NO